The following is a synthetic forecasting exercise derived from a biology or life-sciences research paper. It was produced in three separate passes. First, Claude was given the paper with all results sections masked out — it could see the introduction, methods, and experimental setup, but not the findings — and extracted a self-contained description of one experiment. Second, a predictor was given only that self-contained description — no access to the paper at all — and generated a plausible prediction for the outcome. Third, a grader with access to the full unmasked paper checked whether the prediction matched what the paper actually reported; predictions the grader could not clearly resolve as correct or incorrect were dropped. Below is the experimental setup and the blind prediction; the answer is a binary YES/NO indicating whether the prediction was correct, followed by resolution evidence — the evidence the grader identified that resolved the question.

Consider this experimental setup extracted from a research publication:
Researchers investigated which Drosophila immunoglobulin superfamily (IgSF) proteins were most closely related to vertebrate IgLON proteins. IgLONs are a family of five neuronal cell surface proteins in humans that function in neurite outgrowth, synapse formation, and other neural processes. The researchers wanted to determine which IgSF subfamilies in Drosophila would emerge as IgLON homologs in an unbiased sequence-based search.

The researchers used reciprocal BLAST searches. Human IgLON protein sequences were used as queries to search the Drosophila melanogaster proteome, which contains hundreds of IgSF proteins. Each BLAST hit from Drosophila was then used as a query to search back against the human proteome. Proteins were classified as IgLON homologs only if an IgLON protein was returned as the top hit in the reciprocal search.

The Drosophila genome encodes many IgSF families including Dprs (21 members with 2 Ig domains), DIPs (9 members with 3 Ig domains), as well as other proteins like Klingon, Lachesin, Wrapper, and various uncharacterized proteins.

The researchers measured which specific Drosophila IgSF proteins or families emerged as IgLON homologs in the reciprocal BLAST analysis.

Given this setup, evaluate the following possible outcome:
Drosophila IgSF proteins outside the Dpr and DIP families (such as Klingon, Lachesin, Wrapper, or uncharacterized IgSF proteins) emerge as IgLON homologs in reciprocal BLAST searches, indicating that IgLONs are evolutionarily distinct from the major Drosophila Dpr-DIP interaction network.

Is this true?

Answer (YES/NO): NO